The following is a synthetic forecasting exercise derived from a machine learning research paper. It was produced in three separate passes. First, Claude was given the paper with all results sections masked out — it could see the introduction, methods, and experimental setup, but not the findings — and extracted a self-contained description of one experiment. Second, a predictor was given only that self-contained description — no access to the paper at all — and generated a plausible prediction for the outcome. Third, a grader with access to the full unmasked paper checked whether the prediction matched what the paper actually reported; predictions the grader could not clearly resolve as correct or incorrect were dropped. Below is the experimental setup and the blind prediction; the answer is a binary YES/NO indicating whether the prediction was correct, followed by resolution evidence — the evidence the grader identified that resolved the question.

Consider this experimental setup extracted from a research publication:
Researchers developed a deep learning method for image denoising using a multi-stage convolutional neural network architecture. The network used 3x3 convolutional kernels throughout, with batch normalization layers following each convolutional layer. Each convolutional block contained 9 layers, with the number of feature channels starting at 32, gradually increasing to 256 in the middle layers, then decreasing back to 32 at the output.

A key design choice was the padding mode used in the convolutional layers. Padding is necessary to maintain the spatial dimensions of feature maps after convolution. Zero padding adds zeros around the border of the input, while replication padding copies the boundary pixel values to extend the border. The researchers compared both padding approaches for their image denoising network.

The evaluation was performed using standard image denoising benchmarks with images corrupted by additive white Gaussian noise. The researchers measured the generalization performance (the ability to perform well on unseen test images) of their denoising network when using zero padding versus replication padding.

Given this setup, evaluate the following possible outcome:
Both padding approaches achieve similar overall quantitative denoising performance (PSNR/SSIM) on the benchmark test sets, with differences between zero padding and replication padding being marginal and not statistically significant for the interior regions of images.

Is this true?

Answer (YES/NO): NO